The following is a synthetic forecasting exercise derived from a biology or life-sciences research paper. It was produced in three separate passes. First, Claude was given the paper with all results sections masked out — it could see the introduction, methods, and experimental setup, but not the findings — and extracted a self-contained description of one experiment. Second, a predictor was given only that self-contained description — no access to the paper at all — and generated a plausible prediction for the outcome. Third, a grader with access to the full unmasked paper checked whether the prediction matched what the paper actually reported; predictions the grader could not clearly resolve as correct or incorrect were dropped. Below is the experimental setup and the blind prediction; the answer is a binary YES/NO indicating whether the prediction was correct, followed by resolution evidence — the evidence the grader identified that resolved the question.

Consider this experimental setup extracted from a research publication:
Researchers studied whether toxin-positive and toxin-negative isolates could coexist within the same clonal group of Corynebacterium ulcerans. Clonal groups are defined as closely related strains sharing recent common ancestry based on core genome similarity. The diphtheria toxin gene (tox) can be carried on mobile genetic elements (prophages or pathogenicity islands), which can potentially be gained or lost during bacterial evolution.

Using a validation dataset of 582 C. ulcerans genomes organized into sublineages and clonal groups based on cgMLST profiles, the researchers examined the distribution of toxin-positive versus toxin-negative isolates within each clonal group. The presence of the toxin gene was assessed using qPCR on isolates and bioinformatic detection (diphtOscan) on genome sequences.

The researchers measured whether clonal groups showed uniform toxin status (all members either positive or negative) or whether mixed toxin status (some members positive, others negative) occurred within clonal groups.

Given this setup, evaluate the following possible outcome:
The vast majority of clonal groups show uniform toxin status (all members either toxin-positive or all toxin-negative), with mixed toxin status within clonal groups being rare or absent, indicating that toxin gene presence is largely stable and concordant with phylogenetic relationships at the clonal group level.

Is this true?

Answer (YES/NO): NO